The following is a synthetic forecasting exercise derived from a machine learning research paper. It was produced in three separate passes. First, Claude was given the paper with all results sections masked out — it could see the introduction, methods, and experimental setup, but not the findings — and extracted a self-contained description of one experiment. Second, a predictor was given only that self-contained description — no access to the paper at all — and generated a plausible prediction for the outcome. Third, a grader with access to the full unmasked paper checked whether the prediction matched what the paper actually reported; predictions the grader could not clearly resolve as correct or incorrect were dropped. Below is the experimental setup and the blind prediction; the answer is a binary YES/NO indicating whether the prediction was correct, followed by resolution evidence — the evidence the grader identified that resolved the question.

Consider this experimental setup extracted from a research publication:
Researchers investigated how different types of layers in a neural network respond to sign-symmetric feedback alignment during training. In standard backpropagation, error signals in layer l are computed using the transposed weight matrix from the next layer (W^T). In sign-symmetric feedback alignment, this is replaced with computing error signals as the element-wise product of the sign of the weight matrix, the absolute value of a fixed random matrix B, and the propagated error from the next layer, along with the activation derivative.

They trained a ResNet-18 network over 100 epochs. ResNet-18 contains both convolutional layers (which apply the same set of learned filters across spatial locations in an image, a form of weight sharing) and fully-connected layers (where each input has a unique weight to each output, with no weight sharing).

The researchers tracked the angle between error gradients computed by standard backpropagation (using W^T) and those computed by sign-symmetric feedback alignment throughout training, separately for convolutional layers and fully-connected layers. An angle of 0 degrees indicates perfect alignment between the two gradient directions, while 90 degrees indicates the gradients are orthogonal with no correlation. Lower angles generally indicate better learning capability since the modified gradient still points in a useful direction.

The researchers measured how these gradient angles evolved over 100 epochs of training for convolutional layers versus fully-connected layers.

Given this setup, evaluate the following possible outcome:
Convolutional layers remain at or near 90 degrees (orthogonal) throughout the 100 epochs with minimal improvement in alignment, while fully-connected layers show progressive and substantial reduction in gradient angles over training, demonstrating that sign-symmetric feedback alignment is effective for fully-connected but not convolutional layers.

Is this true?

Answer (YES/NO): NO